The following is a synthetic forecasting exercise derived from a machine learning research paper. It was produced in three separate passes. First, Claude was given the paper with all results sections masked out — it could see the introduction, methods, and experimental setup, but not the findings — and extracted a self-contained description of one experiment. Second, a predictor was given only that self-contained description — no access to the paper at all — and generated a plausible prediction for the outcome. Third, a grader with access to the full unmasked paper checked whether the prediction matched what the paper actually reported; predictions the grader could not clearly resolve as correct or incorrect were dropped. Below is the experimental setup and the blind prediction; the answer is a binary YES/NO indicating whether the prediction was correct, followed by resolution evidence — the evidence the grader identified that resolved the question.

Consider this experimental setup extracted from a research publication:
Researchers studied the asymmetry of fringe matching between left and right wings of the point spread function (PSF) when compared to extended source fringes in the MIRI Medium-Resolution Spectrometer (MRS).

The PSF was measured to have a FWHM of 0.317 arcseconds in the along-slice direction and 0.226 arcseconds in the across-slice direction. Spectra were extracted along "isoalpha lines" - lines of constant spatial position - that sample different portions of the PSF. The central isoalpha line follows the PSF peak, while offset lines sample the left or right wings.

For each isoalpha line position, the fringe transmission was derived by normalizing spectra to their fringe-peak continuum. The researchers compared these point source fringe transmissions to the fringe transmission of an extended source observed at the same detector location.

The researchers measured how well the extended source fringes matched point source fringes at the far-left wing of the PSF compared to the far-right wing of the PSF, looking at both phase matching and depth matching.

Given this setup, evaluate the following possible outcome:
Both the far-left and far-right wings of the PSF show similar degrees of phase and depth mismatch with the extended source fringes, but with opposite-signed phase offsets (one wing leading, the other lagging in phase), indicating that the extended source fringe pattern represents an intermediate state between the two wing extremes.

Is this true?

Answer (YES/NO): NO